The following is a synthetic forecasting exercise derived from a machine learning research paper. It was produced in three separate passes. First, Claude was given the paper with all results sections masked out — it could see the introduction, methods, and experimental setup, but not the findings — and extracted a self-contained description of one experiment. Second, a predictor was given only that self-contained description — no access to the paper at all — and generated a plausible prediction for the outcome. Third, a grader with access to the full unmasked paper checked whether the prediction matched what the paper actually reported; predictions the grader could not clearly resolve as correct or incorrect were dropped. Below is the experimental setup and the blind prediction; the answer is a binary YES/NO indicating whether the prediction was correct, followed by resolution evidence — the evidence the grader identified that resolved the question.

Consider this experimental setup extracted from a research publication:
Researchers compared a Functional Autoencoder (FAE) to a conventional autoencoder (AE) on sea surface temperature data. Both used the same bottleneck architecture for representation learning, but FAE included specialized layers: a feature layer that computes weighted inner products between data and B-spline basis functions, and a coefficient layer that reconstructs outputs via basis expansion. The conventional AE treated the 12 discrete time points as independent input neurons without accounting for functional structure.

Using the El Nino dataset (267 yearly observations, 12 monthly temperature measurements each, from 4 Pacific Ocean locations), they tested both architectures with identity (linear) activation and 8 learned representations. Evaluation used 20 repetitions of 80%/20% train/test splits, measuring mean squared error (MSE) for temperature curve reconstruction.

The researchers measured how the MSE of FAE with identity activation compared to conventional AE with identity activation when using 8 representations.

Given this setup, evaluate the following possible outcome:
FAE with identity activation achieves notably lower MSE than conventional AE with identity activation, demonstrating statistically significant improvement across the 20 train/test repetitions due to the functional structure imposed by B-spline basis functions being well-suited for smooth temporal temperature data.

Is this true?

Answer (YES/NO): NO